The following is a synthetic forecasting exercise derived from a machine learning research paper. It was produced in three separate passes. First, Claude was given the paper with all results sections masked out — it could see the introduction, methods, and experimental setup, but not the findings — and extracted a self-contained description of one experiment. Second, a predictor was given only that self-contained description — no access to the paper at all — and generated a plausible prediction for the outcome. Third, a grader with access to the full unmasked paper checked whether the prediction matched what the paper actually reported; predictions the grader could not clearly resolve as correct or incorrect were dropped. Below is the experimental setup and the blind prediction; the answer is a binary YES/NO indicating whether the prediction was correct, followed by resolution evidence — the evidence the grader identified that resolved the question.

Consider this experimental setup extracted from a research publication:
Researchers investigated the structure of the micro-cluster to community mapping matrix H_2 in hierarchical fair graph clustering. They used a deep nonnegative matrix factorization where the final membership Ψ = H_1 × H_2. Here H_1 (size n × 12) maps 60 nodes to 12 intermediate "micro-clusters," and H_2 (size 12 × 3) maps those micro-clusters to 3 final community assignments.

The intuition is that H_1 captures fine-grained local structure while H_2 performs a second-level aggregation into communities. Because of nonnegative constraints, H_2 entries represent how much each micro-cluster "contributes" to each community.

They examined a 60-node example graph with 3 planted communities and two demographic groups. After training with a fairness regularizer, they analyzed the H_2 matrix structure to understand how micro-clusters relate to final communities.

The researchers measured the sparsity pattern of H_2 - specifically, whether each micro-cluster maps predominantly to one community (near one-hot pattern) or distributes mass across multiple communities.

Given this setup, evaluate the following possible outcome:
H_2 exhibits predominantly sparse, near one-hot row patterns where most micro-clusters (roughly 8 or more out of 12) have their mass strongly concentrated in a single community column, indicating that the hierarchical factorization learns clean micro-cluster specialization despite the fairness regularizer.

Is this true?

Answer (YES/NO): NO